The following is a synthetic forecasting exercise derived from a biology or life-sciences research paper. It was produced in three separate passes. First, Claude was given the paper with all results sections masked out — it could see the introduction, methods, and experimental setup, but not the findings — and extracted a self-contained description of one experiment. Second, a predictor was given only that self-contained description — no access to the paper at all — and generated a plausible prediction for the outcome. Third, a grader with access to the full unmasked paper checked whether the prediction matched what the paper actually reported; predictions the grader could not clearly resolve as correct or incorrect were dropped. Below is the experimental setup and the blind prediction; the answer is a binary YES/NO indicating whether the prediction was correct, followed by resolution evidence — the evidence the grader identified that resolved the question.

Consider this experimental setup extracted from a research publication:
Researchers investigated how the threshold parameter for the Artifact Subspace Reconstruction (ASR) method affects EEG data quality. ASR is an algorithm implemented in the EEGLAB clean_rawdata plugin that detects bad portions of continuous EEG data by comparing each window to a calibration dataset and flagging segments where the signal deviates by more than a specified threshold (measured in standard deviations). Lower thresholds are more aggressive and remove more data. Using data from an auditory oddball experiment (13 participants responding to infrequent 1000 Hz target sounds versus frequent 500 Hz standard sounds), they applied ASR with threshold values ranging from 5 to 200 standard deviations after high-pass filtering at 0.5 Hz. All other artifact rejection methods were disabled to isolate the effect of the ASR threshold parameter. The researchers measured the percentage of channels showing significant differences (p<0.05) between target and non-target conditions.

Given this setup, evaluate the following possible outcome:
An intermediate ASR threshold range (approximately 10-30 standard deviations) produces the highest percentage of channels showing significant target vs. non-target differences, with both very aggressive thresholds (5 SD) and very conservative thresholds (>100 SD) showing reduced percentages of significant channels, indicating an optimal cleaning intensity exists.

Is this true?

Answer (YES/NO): NO